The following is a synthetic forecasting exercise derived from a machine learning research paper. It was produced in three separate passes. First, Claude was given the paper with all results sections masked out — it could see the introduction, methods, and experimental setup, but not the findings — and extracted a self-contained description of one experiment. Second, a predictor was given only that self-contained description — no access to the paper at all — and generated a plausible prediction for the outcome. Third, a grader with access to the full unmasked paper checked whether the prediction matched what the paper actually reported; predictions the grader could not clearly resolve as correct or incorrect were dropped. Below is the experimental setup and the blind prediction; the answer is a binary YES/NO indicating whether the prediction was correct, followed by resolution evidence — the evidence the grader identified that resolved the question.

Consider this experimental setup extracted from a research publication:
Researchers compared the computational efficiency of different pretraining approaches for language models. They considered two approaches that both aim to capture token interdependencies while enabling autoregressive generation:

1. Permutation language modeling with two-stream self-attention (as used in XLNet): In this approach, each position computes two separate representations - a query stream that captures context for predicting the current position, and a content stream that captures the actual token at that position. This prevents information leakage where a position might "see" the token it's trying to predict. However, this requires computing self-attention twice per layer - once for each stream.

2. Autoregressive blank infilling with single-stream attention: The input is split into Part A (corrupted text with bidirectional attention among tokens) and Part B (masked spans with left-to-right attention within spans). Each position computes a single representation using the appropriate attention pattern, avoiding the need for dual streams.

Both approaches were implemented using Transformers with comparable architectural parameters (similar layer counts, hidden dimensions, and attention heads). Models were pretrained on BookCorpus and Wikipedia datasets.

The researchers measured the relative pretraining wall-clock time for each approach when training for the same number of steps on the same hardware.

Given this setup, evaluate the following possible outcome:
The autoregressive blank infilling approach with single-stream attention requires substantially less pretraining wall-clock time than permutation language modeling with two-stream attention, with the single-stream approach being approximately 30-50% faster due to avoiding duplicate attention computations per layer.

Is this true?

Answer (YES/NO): YES